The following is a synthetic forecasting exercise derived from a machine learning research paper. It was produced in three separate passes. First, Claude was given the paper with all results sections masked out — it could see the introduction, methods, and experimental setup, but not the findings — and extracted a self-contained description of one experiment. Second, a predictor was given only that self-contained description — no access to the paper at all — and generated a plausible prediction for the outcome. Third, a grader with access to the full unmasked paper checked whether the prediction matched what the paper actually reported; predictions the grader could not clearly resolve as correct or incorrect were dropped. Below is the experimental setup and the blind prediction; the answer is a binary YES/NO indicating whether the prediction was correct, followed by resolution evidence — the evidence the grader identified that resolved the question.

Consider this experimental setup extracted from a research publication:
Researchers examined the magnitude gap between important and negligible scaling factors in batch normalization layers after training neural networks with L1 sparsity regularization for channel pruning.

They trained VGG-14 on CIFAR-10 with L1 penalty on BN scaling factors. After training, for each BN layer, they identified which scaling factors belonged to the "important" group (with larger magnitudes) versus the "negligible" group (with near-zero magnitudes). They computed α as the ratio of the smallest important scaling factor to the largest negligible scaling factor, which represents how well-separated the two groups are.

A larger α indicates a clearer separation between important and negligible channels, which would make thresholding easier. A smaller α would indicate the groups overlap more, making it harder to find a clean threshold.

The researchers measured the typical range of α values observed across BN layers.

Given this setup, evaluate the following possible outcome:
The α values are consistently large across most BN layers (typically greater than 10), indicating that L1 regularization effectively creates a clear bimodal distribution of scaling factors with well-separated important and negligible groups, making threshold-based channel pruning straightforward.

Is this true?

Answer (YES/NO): YES